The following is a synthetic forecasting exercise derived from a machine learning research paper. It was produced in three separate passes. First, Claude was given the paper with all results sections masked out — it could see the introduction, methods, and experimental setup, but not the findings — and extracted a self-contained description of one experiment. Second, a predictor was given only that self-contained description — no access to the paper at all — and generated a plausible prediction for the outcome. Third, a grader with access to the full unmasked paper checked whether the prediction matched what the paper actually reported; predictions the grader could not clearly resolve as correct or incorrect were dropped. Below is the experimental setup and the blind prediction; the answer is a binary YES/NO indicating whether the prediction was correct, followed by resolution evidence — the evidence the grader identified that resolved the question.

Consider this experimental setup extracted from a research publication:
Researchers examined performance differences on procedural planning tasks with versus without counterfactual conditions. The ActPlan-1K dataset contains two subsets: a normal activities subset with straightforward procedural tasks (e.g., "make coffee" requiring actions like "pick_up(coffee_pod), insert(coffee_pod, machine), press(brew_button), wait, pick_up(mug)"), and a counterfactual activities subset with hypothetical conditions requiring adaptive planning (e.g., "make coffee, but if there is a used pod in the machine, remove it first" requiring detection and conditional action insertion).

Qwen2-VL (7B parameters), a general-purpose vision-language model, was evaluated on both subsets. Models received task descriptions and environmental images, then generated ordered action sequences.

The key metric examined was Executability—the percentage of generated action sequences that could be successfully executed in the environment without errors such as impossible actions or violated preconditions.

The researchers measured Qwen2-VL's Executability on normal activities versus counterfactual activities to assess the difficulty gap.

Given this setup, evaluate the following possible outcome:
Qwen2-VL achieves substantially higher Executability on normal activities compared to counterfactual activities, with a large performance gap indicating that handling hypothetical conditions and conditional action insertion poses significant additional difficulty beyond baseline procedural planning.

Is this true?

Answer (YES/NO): YES